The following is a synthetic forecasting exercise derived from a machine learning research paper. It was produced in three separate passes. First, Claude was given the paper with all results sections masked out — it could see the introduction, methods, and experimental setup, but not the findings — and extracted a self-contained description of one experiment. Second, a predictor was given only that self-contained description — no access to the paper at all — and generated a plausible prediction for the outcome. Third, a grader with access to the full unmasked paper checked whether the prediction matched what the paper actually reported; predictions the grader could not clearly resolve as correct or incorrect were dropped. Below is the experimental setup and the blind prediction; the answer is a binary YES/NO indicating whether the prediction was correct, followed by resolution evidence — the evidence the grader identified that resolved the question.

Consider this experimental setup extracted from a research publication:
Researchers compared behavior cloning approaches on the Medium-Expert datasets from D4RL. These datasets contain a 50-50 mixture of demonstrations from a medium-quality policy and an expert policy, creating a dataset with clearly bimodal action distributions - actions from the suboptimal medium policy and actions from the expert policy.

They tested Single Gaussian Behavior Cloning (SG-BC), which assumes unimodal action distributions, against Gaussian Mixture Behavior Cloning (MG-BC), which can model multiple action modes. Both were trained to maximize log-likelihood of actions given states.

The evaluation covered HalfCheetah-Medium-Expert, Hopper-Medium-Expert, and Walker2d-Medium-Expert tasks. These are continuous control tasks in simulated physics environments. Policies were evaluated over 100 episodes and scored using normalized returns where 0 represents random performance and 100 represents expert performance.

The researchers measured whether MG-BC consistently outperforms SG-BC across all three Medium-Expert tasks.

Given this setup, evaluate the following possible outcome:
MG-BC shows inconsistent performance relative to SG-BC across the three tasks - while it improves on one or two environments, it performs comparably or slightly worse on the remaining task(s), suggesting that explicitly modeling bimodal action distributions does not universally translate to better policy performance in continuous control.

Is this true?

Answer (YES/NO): NO